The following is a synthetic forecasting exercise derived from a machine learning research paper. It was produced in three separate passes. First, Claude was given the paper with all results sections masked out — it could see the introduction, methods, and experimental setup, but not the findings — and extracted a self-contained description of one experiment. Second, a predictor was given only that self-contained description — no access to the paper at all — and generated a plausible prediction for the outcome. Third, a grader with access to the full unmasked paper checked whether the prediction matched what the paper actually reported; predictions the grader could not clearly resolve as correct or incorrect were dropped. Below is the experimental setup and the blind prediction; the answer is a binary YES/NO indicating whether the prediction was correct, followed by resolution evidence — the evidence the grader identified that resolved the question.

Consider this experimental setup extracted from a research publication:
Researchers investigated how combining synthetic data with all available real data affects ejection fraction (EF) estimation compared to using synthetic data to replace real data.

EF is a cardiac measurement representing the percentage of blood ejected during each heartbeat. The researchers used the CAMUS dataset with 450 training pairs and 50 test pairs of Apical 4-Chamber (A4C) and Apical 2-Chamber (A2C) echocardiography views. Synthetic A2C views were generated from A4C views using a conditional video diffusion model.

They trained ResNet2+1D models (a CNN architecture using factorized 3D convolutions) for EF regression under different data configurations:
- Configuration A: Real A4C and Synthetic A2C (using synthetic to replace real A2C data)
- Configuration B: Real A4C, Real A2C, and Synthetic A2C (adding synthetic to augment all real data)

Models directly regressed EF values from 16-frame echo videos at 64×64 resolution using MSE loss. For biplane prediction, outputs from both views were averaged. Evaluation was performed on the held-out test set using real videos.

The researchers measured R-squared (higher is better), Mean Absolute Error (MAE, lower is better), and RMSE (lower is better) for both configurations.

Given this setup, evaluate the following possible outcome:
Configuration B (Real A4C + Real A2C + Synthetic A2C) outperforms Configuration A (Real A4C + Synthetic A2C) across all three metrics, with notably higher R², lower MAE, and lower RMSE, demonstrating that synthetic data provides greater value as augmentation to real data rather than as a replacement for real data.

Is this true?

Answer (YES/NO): NO